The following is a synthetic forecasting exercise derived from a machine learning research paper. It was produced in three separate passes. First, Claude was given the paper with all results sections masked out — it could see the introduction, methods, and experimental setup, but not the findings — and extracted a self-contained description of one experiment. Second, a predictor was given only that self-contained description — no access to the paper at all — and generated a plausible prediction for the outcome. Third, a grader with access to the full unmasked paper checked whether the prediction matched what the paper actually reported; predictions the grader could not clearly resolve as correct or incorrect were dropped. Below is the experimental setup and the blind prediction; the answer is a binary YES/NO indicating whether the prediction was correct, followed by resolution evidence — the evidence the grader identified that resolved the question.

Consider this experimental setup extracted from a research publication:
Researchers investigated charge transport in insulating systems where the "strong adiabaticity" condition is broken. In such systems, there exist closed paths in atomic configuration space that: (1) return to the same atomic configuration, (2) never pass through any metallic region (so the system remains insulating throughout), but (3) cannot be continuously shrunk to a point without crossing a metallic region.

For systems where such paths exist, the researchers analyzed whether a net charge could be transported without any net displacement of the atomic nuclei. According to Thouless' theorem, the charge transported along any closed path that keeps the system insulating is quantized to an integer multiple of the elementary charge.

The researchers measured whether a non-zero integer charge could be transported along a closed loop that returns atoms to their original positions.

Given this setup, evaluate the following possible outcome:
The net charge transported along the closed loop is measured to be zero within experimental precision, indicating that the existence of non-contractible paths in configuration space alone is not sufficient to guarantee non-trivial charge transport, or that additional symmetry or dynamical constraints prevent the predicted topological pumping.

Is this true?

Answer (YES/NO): NO